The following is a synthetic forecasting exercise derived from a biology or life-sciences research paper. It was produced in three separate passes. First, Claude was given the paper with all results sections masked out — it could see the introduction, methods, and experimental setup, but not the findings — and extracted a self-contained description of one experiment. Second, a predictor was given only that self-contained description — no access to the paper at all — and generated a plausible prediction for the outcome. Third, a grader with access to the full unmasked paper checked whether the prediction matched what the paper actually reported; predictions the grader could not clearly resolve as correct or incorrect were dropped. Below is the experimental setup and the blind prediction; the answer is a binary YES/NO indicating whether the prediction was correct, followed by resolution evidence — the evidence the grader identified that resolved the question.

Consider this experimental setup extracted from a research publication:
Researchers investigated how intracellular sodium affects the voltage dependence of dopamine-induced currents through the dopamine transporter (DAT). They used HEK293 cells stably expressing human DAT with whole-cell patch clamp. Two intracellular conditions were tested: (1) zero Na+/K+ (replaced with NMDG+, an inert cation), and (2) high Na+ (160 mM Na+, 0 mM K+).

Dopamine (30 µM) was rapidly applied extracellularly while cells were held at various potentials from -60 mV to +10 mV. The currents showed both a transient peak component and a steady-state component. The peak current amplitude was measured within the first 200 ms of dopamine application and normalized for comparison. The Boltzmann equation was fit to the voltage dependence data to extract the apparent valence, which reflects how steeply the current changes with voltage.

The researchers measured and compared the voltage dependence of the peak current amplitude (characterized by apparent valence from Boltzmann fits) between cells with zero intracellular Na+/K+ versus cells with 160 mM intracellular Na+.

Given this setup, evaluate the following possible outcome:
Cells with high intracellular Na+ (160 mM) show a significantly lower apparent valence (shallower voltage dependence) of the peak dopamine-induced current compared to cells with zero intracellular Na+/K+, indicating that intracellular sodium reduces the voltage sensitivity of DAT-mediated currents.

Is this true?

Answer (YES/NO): YES